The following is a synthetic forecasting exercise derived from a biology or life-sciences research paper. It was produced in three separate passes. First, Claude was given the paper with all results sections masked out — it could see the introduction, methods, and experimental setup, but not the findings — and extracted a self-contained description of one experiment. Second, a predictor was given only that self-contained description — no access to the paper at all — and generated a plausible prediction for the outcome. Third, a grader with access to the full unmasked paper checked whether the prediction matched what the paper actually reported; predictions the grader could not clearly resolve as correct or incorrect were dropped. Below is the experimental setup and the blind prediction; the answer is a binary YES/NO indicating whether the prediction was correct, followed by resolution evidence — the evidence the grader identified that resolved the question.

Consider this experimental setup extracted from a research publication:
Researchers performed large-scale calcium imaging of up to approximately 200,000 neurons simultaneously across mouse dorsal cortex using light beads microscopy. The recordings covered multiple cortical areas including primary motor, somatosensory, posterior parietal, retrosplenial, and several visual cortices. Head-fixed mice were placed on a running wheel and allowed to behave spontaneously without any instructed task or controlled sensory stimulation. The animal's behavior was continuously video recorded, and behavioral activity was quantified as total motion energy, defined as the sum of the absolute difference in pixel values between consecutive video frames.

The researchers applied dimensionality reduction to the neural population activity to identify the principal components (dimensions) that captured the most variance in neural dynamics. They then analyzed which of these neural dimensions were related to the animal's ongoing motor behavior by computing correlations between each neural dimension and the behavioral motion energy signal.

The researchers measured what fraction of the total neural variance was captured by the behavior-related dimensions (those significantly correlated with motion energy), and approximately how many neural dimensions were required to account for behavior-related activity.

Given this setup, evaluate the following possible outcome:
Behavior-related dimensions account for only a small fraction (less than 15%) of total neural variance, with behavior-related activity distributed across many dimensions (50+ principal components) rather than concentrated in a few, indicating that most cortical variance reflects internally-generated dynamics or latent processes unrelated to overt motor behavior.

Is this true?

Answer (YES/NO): NO